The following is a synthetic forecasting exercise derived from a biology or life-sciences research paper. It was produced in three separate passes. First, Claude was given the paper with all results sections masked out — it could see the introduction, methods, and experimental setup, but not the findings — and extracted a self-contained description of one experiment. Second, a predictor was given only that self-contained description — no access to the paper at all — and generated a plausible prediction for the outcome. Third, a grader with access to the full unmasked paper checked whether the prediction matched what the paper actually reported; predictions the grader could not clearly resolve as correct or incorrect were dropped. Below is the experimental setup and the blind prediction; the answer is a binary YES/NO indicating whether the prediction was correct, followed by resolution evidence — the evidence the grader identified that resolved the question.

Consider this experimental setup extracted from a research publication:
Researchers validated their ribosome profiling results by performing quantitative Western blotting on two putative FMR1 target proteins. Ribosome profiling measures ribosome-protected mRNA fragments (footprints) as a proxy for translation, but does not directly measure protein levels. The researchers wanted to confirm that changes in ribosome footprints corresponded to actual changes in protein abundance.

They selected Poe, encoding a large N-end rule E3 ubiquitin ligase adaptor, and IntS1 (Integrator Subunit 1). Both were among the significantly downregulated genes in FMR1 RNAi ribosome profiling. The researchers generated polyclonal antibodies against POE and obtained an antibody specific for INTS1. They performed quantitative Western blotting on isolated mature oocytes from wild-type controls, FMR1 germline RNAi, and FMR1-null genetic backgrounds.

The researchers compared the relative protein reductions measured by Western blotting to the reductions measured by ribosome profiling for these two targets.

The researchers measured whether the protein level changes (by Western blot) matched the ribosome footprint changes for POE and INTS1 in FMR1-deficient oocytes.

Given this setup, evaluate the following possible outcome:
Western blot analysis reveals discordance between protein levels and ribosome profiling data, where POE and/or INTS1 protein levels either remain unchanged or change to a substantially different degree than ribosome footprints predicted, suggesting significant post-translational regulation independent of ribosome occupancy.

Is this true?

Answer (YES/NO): NO